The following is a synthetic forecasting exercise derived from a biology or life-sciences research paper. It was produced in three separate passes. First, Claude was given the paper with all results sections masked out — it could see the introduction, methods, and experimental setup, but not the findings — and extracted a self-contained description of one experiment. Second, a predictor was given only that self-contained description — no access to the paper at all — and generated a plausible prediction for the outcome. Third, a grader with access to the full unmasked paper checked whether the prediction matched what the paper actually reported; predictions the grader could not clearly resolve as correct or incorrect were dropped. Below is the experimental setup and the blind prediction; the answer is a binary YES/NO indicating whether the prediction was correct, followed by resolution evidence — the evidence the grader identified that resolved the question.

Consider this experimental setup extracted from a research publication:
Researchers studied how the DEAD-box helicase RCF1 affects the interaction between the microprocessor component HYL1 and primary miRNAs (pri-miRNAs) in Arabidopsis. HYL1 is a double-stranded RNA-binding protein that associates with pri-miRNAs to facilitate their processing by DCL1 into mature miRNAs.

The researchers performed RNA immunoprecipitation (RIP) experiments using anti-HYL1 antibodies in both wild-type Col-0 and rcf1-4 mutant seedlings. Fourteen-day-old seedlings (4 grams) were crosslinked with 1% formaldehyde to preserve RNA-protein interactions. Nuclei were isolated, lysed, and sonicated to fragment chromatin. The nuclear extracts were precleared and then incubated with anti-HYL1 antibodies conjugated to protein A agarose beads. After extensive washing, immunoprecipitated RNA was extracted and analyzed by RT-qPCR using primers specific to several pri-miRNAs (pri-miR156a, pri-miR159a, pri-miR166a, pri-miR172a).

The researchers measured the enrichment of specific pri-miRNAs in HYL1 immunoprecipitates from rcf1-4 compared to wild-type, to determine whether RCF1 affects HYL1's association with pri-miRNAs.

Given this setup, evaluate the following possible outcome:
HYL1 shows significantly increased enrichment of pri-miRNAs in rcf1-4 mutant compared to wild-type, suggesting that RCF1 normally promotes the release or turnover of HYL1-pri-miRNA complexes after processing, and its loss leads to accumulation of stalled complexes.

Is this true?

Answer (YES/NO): NO